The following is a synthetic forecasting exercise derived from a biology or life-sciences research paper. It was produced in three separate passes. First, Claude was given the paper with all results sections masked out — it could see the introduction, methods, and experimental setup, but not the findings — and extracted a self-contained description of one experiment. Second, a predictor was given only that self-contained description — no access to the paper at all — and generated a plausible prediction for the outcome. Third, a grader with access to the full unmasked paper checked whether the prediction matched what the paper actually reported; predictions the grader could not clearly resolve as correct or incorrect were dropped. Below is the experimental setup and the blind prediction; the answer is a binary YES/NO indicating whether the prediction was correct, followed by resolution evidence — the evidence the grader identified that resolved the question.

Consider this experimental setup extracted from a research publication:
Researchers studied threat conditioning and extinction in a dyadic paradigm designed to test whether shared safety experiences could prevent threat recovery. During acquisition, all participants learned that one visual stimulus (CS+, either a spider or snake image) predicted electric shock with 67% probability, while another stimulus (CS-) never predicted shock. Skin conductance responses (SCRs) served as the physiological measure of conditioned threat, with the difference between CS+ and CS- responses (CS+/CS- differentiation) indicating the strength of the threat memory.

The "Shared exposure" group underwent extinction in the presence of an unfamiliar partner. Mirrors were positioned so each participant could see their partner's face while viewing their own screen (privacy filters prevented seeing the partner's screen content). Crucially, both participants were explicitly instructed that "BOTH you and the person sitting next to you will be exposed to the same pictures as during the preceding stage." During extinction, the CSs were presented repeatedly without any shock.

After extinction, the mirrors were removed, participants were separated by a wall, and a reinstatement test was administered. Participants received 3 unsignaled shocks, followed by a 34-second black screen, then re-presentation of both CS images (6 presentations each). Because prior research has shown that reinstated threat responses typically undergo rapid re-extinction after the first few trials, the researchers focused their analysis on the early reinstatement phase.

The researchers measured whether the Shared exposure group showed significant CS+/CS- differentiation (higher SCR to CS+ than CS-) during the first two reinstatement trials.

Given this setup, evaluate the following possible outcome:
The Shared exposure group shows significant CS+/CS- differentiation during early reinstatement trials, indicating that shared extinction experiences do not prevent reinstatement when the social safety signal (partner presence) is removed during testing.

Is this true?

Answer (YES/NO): NO